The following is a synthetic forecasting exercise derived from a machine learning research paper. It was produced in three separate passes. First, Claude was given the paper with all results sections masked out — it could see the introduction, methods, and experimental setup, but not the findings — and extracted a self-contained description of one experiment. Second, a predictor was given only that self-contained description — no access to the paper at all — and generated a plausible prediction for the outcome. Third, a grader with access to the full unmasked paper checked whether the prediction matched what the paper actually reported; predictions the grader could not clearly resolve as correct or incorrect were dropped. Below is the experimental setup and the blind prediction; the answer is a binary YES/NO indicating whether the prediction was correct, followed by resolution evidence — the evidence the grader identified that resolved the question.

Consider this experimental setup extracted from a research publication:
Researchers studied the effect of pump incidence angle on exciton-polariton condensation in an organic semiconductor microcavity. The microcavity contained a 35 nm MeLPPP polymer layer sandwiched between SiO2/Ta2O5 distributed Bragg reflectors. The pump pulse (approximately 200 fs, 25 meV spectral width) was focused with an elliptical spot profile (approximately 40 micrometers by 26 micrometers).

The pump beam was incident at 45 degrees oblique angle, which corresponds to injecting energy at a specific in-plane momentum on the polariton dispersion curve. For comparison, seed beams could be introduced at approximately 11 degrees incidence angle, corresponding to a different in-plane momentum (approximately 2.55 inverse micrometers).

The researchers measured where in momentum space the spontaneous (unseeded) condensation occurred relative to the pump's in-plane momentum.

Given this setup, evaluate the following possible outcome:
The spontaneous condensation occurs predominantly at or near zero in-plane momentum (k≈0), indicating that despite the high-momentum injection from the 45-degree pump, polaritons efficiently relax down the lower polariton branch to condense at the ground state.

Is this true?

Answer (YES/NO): YES